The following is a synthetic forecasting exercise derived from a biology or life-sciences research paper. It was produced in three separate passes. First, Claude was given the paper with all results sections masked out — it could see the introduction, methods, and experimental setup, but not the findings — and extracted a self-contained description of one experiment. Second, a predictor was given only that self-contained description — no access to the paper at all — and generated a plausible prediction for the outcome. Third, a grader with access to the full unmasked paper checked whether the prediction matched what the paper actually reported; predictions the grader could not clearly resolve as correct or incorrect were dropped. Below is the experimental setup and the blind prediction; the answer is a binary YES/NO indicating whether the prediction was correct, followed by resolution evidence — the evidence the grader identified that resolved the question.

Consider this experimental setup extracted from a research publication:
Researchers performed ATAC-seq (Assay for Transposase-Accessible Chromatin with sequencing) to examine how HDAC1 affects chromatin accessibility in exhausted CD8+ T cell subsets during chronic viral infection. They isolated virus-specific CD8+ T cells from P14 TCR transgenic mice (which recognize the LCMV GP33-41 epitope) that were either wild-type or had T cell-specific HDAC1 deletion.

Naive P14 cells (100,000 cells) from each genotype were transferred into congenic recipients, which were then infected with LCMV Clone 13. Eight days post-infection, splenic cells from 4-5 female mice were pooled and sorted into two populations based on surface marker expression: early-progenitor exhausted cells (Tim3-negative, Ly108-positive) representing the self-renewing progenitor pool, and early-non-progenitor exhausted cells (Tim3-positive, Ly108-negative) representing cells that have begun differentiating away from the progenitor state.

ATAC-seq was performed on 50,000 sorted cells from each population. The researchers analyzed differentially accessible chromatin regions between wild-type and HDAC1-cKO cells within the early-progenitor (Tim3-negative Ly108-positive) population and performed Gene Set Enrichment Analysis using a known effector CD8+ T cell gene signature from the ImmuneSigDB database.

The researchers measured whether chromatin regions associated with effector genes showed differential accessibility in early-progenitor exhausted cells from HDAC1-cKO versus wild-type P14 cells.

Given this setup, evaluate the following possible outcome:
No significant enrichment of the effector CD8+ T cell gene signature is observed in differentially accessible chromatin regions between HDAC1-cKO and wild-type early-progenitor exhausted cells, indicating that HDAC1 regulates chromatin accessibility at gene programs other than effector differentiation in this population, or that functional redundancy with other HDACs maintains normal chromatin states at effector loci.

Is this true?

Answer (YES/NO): NO